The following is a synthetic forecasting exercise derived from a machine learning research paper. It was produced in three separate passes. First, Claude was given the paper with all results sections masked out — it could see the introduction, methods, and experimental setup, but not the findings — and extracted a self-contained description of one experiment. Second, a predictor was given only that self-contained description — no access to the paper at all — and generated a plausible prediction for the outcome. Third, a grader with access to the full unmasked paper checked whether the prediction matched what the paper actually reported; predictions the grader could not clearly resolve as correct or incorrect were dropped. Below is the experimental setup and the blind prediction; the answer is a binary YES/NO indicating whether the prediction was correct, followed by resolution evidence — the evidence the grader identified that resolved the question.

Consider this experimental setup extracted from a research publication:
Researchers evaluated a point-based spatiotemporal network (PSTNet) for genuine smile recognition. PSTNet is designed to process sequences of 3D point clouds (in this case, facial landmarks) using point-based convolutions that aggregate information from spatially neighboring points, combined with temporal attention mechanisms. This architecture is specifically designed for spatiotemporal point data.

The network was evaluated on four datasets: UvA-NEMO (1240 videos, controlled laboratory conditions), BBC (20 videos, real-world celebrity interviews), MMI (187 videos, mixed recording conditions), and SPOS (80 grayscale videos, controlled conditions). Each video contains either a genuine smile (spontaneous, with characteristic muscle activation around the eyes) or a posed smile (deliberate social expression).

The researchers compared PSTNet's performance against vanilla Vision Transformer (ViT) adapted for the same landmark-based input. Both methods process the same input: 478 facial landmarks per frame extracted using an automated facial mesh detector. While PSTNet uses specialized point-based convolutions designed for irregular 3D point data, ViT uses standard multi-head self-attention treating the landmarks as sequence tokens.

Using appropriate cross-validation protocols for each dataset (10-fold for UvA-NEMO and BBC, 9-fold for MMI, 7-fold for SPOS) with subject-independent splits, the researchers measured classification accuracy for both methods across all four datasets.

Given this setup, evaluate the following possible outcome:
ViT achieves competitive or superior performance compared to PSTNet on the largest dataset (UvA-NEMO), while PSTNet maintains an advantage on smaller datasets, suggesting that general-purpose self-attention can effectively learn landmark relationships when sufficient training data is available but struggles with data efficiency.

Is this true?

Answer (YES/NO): NO